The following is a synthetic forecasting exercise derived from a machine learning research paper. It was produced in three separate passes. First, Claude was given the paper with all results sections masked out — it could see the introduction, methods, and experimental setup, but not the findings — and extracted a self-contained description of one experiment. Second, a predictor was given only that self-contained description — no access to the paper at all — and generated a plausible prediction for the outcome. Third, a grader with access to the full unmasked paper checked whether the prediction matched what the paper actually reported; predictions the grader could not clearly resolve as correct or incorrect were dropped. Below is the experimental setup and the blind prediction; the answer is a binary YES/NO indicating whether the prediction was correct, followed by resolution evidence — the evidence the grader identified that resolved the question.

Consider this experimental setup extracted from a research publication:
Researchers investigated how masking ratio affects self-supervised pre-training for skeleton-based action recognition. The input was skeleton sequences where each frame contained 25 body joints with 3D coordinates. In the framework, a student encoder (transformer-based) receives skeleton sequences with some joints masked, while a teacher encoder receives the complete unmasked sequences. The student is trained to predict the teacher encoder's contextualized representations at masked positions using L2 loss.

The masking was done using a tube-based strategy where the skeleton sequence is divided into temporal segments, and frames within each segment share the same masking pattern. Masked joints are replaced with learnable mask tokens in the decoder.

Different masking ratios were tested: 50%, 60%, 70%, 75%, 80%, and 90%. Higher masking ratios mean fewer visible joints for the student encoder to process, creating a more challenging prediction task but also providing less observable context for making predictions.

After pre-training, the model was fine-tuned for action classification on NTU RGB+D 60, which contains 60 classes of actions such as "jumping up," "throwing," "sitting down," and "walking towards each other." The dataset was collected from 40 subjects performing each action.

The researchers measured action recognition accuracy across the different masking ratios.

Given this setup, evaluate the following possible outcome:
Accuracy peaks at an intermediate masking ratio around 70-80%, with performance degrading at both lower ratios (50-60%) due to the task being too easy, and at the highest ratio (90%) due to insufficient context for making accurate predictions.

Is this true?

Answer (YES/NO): NO